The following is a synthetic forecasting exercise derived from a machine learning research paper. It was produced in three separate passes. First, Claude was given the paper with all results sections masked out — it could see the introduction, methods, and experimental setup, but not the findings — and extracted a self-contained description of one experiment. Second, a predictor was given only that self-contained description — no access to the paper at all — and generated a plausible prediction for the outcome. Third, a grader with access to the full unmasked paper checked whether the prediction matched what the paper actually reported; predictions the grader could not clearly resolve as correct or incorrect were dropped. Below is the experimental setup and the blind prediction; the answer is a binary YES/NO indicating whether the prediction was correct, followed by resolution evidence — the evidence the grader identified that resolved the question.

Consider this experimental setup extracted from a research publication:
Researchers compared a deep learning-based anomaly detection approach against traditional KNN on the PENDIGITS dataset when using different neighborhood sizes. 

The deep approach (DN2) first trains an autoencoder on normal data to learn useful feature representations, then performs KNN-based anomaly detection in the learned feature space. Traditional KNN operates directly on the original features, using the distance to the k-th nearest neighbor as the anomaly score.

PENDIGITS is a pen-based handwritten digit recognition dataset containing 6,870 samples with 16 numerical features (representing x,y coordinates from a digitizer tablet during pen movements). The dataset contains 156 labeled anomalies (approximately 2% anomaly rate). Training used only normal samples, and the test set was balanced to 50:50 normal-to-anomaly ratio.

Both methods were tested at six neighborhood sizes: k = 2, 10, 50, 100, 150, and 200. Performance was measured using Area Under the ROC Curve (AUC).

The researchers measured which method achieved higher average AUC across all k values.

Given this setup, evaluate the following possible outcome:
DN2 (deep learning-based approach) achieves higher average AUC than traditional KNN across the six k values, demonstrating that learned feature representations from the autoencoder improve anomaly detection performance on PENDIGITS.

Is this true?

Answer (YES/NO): NO